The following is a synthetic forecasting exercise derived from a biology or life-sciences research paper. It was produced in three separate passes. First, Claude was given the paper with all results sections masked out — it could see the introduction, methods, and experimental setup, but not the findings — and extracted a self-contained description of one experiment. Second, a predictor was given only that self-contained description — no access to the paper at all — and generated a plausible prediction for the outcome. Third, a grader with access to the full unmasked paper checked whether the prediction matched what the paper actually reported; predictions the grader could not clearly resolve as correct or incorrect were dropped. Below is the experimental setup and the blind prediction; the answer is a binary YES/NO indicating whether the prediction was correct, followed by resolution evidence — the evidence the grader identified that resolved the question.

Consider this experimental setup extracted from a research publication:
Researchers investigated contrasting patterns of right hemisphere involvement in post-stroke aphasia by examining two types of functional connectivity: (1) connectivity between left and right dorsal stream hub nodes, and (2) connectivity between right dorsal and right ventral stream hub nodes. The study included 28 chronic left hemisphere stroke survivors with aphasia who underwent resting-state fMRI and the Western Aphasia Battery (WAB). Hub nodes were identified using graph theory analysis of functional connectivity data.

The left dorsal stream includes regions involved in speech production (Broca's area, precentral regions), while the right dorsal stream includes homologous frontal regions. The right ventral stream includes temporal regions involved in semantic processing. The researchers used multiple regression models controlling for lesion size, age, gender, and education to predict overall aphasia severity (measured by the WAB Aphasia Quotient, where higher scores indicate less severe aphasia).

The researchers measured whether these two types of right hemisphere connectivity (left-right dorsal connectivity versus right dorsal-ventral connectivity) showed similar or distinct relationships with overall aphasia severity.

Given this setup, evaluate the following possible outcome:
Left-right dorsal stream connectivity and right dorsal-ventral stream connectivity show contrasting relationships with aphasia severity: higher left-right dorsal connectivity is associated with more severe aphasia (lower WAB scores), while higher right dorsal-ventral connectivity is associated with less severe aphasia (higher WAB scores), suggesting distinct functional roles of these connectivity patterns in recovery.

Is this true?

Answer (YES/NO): NO